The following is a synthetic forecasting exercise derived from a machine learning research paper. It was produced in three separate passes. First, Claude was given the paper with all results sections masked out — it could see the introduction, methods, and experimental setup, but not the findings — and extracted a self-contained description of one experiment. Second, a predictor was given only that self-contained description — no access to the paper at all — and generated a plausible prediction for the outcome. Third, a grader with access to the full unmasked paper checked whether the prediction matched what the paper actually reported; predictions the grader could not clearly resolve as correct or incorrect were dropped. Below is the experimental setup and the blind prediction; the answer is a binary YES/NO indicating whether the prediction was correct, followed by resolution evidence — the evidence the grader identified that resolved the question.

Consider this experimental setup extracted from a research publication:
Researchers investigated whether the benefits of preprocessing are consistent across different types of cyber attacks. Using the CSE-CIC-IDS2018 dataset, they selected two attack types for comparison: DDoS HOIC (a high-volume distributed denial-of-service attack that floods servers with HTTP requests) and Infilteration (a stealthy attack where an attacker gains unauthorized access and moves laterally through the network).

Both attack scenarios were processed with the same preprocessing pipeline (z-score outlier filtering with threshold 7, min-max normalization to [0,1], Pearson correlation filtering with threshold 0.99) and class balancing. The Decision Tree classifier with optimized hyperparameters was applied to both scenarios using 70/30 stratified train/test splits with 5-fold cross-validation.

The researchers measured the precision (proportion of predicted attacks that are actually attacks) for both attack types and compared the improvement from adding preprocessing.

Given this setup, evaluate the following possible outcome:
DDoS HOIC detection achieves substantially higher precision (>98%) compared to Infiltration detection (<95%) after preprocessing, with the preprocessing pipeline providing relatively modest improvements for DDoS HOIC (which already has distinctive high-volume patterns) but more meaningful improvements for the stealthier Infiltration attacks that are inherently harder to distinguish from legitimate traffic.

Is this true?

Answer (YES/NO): NO